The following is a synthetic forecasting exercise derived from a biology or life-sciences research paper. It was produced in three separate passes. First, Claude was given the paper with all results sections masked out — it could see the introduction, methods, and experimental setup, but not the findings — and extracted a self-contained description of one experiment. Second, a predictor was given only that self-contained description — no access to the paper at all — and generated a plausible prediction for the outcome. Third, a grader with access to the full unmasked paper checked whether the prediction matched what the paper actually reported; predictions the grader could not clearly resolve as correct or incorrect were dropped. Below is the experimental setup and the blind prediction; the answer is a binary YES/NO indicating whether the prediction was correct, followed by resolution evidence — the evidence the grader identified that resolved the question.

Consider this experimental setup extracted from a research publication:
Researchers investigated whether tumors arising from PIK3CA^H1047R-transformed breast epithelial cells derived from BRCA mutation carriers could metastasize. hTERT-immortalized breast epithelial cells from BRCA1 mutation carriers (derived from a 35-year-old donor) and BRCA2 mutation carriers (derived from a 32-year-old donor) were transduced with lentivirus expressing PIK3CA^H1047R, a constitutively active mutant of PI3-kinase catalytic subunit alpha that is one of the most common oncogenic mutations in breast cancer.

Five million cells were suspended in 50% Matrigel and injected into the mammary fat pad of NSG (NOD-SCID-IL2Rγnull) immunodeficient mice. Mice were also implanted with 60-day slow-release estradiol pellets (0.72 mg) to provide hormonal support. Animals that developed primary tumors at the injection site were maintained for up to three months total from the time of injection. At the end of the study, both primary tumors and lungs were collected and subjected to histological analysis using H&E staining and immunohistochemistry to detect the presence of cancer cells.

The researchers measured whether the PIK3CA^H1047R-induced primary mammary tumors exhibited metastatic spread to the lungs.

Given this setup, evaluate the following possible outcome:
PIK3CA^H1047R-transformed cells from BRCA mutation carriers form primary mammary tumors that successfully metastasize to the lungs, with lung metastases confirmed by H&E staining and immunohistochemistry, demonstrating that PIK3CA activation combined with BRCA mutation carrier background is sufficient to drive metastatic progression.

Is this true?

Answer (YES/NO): NO